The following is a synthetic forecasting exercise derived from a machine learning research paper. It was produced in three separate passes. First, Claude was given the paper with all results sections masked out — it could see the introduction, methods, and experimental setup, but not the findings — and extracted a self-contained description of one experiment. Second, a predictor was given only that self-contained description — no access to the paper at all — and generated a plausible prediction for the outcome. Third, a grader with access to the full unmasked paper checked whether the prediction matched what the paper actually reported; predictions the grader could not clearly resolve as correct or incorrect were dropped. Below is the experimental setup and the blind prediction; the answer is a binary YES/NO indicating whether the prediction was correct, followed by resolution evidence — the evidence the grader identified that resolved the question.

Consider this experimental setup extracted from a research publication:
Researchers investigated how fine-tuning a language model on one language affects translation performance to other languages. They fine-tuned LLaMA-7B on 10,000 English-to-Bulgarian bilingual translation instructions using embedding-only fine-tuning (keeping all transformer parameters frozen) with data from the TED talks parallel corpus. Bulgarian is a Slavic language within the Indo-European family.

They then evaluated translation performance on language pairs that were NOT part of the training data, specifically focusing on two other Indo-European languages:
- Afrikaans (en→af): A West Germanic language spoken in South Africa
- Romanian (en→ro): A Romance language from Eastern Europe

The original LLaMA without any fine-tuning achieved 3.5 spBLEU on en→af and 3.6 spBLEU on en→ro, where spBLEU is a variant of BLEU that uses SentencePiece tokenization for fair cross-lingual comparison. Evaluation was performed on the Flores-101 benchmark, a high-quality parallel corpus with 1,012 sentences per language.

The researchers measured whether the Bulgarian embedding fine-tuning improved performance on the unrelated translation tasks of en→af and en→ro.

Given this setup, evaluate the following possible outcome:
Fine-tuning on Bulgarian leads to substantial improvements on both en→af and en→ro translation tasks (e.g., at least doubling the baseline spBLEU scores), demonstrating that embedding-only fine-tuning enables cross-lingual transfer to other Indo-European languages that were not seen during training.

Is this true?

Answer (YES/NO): YES